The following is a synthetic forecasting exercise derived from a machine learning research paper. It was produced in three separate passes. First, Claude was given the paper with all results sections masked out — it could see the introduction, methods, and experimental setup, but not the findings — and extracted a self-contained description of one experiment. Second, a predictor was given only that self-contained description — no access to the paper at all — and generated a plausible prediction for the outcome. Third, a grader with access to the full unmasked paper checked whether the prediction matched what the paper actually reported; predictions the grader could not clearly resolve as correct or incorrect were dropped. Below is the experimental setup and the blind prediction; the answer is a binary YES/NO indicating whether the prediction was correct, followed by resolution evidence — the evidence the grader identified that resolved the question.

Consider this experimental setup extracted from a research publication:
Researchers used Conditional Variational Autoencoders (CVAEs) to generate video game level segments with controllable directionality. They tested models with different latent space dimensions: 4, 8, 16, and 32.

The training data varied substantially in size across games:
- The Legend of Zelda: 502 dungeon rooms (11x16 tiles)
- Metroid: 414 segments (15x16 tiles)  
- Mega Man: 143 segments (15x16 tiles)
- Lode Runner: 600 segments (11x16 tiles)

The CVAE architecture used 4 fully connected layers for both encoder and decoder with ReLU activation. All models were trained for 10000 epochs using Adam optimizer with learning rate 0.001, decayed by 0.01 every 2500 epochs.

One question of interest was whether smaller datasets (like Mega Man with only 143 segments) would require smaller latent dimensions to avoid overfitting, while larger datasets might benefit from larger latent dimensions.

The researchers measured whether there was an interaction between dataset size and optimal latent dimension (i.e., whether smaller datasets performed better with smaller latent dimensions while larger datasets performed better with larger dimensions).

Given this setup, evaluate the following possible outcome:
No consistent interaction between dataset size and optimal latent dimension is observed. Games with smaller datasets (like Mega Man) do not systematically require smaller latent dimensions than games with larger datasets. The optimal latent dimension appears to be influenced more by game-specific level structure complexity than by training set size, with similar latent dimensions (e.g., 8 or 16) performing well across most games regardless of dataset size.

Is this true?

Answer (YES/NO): YES